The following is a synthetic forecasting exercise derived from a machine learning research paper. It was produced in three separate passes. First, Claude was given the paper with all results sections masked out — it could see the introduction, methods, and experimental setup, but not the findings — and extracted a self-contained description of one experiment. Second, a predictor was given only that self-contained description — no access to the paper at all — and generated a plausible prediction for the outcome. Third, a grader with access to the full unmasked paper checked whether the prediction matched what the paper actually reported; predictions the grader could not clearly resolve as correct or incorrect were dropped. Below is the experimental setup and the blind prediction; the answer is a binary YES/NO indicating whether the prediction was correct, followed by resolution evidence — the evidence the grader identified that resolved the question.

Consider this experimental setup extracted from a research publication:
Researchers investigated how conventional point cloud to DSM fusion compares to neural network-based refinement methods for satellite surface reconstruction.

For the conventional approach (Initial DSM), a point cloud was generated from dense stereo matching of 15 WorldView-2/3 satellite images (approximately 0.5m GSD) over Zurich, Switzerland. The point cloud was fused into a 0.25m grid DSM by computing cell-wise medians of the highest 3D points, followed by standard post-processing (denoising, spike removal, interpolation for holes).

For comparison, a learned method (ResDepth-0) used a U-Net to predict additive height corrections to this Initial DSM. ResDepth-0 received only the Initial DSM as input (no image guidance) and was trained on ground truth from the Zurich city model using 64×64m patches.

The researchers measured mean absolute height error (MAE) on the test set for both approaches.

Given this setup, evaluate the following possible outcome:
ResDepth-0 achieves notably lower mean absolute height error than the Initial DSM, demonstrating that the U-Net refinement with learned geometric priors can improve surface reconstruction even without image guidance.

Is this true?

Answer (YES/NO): YES